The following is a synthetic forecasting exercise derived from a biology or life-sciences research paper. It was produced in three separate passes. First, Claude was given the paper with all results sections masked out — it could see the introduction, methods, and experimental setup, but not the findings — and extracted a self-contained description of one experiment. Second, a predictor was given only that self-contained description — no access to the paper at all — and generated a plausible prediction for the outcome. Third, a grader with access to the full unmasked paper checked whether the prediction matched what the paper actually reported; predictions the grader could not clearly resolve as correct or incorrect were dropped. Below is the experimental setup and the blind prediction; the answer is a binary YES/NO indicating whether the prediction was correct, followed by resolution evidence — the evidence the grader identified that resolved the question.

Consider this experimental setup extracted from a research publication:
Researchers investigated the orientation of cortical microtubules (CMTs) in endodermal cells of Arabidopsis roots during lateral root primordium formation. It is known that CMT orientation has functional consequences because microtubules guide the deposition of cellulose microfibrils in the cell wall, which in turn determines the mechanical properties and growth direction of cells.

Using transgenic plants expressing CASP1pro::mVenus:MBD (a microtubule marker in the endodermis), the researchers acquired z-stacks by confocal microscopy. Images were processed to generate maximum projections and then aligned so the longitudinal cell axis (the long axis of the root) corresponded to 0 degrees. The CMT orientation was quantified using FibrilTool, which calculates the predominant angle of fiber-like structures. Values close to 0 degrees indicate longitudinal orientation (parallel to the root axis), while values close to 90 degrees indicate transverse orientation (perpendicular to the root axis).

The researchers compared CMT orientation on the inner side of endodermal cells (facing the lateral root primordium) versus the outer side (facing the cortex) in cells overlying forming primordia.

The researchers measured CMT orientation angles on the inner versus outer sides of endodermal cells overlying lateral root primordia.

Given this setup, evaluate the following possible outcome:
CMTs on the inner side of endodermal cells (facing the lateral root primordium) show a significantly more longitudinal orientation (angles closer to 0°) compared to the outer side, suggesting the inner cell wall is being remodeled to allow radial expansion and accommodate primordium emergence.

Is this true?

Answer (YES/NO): NO